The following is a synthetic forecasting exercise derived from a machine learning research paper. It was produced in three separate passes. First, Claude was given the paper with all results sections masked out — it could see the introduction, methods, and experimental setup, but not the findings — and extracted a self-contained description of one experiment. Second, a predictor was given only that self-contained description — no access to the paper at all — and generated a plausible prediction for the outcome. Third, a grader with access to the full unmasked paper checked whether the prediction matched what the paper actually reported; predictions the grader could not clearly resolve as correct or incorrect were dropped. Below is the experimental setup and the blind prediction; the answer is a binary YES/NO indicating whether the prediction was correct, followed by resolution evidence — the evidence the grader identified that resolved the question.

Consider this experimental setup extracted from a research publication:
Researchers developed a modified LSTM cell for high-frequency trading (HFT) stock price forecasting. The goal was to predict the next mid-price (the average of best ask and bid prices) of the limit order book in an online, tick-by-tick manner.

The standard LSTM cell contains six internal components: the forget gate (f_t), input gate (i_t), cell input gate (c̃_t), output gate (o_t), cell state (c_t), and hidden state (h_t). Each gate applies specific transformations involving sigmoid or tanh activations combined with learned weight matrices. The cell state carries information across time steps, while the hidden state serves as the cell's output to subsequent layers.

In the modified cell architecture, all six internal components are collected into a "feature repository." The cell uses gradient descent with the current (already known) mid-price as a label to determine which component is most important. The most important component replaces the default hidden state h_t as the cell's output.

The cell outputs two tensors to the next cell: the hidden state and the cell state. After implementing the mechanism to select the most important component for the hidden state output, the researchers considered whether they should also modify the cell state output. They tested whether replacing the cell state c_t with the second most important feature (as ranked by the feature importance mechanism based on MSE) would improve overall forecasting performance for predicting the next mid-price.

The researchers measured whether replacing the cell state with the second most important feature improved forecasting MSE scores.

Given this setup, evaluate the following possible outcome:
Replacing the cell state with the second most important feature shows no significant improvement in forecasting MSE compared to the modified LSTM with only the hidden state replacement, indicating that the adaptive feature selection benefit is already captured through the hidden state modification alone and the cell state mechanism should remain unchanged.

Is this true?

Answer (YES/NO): YES